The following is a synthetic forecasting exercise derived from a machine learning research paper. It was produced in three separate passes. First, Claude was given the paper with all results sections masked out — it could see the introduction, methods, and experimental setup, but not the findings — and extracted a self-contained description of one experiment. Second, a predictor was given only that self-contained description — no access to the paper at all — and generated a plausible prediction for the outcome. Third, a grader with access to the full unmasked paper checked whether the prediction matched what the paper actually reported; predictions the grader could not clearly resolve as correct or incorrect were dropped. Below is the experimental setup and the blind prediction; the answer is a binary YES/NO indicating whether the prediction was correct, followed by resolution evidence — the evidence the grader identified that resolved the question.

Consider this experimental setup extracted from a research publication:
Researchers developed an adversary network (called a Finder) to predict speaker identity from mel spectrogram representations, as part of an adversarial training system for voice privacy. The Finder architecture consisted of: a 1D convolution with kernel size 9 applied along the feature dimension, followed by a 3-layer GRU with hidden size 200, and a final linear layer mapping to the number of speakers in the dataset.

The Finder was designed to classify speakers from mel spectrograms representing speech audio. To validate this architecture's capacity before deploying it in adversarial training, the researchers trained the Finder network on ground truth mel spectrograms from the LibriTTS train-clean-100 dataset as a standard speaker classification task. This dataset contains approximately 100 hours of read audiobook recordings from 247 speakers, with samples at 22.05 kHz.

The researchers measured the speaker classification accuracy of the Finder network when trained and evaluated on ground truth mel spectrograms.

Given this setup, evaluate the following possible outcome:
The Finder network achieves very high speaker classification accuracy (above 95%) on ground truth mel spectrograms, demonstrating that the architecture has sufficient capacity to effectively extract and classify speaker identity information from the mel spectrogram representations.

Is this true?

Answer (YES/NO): YES